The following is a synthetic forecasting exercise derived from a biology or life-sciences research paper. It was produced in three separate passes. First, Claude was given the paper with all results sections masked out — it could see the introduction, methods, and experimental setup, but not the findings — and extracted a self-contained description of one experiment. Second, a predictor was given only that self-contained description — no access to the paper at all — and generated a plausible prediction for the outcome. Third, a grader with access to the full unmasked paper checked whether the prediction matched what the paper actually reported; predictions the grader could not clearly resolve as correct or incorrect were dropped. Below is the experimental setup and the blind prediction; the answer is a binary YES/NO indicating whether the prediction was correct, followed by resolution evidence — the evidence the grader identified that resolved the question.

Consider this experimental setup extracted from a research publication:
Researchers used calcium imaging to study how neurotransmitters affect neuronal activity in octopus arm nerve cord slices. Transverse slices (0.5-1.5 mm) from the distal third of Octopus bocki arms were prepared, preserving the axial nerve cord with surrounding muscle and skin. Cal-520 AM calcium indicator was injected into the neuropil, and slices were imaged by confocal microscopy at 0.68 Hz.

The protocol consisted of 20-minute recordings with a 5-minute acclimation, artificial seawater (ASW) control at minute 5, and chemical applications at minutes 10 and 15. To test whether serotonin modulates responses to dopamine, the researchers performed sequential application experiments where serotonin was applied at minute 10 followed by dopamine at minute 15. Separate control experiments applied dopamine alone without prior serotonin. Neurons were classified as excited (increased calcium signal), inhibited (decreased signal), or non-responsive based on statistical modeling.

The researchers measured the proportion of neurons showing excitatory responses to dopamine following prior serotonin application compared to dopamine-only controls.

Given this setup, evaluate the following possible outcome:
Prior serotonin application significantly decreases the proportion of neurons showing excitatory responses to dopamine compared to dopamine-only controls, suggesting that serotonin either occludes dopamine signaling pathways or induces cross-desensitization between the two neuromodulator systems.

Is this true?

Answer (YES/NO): YES